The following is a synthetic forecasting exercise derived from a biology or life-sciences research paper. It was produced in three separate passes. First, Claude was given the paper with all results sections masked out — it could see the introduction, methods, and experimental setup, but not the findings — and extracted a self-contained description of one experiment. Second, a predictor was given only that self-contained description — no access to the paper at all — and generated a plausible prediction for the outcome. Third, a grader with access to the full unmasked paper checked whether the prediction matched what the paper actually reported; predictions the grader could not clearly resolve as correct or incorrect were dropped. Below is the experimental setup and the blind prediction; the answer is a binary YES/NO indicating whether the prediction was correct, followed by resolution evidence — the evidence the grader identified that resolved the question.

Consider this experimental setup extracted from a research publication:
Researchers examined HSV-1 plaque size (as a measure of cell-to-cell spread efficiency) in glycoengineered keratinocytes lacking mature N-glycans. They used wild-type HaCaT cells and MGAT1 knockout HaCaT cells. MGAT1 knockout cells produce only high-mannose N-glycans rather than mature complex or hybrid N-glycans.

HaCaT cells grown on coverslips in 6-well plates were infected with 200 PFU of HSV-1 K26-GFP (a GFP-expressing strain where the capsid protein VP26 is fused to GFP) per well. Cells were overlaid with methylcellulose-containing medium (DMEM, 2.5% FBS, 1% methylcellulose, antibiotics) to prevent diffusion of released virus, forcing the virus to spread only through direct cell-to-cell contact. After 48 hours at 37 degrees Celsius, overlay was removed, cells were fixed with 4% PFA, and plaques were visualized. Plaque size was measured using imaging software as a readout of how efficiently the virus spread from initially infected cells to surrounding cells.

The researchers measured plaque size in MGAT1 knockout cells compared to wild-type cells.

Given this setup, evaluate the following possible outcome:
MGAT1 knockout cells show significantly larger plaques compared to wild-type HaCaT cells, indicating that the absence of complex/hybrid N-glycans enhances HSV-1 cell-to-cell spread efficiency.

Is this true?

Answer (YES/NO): NO